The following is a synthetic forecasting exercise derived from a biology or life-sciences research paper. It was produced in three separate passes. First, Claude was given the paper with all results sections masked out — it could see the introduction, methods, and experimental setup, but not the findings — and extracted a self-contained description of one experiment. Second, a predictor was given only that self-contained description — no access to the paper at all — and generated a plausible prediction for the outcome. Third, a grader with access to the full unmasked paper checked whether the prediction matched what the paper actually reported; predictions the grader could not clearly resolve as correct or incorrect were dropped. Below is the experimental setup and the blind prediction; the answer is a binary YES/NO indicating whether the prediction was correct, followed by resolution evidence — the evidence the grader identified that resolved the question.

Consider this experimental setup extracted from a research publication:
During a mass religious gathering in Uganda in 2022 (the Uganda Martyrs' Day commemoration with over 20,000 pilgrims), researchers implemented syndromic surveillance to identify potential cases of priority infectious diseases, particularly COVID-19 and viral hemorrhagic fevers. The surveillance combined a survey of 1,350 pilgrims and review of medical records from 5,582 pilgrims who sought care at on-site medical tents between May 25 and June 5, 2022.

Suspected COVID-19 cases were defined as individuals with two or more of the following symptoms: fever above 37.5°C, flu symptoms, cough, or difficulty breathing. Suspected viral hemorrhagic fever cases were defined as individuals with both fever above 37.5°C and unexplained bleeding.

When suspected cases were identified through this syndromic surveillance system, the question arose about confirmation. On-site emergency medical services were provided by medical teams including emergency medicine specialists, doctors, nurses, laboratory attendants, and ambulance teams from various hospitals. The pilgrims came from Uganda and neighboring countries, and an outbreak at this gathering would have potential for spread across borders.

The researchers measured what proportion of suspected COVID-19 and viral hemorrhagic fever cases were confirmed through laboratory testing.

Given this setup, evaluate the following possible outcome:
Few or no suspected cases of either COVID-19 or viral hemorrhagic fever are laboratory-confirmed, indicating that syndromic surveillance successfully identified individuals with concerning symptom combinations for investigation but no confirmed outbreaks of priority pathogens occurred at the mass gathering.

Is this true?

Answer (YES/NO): NO